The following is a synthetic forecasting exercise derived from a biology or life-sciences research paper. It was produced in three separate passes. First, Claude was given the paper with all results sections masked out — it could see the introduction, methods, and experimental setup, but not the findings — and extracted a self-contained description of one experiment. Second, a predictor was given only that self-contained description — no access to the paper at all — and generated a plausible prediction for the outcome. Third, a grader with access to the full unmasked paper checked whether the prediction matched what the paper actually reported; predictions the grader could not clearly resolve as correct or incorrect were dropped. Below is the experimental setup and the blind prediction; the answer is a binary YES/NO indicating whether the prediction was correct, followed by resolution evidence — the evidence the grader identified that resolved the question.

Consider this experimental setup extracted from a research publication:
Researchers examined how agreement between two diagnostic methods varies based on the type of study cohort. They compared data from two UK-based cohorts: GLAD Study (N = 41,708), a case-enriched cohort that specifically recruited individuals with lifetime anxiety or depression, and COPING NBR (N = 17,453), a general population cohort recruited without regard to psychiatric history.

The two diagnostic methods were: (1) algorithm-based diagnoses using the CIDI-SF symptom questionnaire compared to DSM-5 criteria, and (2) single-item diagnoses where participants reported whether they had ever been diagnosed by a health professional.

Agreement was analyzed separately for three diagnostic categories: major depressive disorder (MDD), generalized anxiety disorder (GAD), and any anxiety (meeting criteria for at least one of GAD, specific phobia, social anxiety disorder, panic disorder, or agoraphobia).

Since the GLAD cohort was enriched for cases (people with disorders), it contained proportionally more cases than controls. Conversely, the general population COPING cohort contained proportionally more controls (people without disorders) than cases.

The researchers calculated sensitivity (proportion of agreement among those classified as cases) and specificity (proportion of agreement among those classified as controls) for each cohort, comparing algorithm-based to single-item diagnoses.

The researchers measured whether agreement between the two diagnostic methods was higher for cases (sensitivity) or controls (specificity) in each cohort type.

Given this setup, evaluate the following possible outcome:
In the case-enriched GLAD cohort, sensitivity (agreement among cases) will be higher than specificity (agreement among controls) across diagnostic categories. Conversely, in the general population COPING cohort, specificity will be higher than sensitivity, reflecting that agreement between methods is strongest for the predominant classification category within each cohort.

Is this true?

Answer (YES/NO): YES